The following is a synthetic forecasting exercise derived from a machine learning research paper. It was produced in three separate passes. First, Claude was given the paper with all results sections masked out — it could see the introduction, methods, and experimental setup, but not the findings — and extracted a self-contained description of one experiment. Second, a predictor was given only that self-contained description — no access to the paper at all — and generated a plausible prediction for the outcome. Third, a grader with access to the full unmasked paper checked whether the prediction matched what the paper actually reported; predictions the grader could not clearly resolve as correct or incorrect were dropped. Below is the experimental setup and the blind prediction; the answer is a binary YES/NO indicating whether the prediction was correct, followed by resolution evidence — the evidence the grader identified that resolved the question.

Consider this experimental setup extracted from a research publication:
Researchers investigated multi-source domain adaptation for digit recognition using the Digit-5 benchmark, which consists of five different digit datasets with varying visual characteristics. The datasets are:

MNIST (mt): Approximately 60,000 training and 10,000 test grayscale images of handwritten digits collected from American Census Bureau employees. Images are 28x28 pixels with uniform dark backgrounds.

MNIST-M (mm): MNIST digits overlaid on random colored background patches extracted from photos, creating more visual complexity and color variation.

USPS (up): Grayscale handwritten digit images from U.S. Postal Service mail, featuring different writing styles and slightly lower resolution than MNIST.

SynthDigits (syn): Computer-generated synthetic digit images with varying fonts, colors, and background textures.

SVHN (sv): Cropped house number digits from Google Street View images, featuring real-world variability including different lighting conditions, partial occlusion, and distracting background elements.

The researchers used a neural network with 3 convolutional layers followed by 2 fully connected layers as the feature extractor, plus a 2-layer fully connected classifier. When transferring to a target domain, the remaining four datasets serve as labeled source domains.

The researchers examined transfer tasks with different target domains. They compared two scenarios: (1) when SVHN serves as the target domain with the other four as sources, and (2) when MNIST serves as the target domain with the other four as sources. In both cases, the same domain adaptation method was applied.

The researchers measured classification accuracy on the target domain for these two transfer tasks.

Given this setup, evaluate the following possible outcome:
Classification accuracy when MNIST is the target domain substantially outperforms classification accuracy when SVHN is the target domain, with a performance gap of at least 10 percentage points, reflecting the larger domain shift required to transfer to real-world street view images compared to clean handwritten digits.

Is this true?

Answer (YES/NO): YES